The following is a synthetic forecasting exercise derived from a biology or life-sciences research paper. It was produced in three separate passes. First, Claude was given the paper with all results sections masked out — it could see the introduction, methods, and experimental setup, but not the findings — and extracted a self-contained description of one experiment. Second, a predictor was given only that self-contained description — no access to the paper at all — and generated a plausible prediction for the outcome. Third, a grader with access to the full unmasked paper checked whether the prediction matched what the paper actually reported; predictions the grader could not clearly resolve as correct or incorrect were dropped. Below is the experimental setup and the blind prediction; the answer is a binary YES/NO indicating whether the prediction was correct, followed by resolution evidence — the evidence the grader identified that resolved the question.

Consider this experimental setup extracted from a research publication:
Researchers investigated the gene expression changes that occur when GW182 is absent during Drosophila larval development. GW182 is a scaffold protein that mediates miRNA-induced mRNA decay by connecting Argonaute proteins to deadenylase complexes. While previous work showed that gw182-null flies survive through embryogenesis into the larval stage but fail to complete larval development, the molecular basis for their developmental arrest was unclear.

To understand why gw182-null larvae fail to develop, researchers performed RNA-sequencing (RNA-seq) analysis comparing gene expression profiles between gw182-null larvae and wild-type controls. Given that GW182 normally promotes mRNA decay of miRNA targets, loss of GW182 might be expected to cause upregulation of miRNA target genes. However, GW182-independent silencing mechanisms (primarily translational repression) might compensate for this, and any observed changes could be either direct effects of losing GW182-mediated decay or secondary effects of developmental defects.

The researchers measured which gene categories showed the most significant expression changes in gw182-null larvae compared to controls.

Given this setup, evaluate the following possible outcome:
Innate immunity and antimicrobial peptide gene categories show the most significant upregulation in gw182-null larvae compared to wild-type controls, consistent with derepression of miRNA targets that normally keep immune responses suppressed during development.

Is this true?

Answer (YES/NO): NO